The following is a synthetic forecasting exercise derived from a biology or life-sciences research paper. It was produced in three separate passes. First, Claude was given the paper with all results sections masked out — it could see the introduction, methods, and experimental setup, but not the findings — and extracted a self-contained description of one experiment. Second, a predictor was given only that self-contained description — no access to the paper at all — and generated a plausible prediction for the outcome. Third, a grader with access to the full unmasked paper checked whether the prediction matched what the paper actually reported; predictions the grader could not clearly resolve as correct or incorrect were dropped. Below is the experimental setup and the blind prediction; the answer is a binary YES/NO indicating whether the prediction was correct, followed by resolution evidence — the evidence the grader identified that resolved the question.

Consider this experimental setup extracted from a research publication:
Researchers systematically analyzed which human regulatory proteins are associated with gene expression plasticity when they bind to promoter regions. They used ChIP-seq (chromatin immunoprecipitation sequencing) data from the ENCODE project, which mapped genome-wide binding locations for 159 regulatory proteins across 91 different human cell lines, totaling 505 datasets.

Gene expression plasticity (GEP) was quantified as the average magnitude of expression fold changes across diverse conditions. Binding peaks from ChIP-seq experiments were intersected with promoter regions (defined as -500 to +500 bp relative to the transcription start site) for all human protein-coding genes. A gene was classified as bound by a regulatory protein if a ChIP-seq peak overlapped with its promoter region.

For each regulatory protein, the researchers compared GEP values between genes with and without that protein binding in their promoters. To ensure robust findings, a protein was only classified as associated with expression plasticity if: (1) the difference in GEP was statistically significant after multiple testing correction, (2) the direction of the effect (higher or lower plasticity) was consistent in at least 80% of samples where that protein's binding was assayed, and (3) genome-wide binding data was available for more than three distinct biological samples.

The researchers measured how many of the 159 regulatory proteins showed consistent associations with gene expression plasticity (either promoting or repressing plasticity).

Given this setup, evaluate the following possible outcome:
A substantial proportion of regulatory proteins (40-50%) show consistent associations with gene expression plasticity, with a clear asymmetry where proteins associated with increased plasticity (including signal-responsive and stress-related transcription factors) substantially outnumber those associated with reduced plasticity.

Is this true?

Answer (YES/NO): NO